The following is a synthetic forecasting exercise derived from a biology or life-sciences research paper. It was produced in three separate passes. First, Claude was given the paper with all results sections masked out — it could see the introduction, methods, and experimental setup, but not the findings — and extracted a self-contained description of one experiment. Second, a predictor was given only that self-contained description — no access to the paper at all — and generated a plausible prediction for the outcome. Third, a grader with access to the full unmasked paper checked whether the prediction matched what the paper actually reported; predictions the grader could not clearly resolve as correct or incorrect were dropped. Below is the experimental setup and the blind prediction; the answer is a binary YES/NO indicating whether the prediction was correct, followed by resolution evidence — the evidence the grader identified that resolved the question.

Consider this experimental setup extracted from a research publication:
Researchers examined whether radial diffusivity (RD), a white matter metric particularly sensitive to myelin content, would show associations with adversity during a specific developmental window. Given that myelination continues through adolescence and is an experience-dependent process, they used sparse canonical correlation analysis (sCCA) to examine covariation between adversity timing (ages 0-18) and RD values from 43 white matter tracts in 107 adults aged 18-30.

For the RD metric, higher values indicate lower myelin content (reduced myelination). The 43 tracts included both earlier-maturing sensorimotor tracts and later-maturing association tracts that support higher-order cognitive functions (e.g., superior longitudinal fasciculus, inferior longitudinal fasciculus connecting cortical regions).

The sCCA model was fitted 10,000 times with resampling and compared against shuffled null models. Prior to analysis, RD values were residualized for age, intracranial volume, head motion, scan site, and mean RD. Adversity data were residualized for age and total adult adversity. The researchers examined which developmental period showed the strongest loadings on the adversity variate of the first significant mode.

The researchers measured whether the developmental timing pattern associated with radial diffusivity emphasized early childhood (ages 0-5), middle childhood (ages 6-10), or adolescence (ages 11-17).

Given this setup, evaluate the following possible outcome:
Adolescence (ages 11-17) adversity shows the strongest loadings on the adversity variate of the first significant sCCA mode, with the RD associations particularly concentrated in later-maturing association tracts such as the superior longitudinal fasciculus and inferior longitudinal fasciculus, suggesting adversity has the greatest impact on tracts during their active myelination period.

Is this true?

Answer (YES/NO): NO